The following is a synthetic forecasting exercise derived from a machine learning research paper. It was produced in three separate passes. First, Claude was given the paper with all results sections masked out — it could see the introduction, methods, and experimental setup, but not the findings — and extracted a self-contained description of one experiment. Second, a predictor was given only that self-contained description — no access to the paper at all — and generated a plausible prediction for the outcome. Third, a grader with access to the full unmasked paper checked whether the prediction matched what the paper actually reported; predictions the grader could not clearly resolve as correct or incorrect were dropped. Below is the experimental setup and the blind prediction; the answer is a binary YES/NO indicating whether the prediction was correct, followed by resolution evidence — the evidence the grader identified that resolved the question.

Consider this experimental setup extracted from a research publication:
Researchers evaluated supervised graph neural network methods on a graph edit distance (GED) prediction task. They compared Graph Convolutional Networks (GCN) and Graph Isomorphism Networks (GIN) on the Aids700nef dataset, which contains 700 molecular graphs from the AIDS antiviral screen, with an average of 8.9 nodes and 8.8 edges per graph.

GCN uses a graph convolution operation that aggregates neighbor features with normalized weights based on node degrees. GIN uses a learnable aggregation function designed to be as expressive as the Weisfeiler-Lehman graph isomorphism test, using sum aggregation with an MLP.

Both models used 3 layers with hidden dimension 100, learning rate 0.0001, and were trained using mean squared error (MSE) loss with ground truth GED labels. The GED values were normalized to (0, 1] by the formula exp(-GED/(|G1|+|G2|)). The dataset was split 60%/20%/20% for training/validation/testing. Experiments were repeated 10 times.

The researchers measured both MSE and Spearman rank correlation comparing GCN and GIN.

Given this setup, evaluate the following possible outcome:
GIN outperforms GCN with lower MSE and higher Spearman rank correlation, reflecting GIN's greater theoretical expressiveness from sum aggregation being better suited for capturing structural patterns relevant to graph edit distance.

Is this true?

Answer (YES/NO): YES